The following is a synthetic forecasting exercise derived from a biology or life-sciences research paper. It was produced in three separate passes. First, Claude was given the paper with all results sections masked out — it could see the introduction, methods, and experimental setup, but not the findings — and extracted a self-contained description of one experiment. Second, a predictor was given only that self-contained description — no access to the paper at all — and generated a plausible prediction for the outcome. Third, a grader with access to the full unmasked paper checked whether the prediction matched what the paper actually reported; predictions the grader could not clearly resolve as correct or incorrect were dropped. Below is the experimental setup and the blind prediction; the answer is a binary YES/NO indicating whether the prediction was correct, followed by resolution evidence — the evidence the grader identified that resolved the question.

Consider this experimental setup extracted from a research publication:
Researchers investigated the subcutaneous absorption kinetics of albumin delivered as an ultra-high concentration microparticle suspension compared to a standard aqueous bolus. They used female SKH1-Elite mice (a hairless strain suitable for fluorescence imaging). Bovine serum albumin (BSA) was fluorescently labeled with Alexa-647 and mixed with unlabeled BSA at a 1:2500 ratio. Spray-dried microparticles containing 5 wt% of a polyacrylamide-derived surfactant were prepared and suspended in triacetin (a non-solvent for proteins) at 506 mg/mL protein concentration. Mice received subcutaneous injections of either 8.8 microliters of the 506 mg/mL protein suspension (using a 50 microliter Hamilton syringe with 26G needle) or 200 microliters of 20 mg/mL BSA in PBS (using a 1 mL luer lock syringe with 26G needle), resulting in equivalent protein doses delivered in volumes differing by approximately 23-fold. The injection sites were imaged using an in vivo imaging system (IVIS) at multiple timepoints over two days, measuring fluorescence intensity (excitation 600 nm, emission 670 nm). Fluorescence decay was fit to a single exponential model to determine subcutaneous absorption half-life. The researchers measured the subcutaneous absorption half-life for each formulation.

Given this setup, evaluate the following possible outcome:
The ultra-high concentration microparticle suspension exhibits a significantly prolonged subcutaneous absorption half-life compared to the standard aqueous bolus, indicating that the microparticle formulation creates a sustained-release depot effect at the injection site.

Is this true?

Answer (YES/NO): NO